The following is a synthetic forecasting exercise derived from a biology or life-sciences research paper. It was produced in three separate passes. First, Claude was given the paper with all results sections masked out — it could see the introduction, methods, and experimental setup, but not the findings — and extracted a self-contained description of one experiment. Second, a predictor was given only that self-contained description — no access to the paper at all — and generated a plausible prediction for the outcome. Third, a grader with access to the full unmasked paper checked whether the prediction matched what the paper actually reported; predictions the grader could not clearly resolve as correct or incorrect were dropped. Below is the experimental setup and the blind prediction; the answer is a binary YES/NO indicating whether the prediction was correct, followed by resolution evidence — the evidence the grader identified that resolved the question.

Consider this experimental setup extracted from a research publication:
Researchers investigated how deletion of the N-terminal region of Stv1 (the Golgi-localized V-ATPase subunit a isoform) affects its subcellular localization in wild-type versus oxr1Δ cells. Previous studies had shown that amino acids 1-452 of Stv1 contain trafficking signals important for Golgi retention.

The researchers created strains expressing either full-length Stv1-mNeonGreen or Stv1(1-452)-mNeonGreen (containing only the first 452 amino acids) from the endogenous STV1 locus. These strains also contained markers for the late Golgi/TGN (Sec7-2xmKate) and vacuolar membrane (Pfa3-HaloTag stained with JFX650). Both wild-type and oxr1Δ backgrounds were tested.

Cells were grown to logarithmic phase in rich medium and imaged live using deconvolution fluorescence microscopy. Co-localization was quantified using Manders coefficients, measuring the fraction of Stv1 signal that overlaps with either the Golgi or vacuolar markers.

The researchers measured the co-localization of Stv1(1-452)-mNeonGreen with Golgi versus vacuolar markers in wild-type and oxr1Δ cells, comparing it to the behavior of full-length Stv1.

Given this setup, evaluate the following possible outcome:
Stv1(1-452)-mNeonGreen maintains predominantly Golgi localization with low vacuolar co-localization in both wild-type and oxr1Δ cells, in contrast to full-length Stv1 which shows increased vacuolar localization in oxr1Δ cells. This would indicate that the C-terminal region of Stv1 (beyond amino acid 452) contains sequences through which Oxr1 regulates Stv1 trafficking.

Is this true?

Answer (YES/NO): NO